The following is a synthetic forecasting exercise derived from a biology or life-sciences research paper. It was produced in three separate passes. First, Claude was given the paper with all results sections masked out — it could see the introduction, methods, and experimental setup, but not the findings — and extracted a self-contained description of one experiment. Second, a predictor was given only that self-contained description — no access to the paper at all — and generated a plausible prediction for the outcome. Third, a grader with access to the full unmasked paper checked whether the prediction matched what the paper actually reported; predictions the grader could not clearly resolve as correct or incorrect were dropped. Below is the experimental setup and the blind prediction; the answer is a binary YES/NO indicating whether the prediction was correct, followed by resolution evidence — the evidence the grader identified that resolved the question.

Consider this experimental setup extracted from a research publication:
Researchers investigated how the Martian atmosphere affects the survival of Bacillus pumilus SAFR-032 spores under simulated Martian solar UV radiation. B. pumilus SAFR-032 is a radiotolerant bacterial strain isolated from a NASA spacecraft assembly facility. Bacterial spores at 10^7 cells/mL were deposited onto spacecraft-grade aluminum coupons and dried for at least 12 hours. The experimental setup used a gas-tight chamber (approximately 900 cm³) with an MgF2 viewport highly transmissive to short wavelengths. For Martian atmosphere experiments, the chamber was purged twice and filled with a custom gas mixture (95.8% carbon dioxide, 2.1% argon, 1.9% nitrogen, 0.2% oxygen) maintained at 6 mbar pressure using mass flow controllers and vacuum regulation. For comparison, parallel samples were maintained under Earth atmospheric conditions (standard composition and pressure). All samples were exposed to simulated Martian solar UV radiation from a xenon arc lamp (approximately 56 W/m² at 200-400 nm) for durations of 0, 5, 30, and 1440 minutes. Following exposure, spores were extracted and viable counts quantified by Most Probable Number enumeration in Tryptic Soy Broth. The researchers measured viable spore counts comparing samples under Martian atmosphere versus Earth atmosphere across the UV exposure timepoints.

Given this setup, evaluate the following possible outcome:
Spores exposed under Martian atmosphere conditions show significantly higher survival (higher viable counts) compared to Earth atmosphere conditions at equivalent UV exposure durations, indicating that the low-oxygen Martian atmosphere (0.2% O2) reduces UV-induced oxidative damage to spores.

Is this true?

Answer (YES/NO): NO